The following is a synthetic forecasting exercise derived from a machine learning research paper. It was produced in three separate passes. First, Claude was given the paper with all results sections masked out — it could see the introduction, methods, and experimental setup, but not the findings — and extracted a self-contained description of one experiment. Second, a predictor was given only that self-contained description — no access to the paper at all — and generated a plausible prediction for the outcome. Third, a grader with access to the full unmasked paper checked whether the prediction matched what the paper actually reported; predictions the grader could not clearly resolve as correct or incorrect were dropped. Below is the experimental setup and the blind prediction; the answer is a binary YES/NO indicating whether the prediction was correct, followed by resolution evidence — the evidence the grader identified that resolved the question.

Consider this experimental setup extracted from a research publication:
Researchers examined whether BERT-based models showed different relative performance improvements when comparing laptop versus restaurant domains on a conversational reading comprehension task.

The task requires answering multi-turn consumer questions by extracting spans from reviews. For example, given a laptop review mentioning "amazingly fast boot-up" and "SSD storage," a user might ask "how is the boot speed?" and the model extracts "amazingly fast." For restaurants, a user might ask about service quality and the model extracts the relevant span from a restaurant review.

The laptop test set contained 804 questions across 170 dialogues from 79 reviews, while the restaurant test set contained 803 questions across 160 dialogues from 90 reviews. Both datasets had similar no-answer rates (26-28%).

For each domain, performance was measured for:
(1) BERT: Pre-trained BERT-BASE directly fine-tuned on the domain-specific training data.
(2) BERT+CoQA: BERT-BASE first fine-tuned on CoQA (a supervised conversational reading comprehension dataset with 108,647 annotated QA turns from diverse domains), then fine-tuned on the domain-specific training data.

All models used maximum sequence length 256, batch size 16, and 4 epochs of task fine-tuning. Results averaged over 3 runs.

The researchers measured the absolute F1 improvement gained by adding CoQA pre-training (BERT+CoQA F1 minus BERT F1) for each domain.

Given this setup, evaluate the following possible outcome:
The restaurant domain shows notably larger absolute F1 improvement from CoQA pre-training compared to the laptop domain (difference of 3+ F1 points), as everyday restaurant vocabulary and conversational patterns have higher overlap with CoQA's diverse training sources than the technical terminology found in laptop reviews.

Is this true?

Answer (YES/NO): NO